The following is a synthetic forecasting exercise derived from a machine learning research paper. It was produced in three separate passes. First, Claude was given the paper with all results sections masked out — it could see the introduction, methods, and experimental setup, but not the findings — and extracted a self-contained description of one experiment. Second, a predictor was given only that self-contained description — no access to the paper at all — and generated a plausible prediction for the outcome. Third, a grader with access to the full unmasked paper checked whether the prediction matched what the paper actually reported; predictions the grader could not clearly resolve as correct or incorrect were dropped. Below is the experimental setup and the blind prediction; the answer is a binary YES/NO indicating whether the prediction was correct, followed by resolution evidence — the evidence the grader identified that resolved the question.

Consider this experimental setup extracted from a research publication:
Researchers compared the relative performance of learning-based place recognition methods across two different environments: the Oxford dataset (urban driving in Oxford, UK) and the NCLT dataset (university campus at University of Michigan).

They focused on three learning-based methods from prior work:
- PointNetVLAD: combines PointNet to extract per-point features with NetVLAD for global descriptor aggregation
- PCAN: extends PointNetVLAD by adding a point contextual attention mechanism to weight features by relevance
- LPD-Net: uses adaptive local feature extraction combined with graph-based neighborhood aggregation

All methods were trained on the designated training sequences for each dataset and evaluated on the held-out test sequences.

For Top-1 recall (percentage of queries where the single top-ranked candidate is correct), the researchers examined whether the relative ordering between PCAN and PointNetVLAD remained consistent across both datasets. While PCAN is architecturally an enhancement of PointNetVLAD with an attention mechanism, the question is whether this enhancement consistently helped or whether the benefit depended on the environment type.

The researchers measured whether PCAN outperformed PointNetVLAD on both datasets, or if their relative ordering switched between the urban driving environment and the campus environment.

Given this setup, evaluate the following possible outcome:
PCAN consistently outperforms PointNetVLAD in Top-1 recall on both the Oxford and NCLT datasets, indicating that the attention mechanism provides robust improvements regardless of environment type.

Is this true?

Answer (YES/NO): NO